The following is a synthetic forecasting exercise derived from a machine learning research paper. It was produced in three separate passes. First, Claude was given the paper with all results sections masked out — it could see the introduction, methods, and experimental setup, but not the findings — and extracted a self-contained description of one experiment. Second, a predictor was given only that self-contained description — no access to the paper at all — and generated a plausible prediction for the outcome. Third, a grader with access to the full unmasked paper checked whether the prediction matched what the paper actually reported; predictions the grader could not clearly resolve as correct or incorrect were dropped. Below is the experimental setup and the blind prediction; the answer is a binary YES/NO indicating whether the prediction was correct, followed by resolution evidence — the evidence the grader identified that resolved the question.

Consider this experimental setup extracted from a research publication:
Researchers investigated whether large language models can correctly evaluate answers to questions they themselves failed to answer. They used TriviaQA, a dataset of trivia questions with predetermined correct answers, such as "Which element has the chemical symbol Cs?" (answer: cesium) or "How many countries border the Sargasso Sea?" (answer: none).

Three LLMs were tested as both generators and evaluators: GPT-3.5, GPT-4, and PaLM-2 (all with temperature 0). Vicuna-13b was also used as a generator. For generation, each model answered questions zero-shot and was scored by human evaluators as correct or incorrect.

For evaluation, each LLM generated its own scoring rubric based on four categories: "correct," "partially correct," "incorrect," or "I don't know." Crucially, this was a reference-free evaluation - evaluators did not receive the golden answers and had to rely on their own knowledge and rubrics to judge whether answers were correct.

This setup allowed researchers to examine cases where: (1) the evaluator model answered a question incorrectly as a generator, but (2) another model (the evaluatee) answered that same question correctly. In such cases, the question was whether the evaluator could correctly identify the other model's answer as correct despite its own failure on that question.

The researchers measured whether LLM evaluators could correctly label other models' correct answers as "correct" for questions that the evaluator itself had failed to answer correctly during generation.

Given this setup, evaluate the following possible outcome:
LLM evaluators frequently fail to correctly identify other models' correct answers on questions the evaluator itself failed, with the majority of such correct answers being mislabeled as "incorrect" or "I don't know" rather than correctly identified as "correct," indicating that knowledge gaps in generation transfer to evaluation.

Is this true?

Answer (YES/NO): NO